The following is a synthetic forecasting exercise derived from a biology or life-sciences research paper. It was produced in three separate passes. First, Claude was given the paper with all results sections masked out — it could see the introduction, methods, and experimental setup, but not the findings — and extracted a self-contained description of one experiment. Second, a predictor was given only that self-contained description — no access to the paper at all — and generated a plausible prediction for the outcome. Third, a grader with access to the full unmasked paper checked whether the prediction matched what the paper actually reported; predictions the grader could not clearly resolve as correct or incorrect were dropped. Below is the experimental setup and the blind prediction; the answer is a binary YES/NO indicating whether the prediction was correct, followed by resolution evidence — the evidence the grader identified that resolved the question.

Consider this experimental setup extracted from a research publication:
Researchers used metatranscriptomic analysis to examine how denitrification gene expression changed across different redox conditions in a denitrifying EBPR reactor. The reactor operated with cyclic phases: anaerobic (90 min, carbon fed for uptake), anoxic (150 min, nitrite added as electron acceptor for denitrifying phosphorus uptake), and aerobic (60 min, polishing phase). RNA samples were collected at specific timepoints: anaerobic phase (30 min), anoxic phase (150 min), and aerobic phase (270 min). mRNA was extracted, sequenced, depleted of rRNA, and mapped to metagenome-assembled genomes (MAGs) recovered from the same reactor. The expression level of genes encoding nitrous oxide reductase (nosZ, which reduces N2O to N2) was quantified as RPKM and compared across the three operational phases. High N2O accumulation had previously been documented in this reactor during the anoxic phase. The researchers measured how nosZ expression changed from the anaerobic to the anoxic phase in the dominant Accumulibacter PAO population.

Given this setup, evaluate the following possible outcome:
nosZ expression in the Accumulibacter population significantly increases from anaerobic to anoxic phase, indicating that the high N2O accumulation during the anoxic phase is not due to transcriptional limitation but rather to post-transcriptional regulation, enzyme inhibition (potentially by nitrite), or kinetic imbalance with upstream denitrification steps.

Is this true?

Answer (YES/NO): NO